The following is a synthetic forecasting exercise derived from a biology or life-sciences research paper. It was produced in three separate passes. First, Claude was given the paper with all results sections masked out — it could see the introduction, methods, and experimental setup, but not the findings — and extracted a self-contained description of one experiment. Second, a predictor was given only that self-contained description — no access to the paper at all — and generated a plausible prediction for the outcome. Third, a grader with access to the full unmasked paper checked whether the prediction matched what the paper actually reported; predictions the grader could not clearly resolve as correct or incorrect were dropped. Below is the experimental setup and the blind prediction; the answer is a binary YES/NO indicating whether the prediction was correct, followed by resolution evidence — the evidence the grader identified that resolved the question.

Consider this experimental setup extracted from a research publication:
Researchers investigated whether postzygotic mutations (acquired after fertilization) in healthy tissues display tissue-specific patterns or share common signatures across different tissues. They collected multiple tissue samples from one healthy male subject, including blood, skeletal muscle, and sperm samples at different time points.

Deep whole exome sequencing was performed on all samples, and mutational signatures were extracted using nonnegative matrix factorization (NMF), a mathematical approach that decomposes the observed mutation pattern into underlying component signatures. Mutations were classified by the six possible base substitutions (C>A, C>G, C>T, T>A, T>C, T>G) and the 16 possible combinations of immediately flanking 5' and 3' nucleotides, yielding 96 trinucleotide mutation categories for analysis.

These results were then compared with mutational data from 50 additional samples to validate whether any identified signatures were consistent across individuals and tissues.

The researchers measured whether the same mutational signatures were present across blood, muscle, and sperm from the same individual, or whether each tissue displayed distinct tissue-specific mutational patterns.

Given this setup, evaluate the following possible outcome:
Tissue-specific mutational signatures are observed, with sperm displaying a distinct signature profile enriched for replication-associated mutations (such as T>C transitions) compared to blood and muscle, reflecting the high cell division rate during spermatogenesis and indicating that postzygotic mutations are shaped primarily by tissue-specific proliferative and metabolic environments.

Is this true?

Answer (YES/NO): NO